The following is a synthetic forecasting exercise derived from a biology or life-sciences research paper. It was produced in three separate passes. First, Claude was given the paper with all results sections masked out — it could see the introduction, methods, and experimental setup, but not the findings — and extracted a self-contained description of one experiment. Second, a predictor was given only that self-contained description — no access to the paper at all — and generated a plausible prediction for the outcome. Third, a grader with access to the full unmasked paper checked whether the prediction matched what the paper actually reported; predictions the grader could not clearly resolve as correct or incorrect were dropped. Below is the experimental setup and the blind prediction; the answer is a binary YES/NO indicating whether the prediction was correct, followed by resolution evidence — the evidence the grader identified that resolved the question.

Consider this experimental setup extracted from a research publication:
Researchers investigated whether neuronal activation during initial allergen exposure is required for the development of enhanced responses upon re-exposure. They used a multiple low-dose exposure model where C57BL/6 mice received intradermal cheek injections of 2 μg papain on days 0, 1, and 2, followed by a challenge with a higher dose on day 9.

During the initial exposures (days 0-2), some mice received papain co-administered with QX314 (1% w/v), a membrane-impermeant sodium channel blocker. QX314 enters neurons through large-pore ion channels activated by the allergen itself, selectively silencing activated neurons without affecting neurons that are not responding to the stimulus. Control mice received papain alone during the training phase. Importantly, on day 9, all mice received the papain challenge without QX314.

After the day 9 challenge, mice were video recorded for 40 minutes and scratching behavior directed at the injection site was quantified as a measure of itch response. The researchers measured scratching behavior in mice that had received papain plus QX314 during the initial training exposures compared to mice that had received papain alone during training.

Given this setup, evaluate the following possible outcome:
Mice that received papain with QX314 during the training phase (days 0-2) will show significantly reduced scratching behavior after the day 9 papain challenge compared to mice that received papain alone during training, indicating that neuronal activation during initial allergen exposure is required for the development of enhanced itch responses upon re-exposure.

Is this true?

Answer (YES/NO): YES